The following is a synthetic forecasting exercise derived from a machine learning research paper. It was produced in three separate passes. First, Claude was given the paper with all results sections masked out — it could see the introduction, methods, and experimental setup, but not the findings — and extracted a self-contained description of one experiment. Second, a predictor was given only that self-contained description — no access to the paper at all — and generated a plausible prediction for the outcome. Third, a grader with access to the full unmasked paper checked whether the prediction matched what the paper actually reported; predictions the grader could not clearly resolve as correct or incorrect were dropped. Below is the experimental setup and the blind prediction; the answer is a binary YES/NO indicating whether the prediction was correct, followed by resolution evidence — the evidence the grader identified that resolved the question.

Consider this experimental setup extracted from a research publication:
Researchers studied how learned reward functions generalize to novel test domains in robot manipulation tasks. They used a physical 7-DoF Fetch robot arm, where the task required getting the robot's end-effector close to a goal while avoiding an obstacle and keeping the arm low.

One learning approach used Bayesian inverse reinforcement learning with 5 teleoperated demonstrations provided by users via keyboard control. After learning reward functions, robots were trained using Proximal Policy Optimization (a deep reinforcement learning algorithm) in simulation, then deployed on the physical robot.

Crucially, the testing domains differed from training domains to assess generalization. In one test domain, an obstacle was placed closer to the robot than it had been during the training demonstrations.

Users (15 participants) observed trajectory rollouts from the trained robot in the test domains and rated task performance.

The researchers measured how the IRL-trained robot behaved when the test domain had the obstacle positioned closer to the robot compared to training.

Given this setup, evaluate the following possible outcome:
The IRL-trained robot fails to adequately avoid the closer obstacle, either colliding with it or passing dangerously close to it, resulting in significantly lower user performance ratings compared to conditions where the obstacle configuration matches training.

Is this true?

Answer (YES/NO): NO